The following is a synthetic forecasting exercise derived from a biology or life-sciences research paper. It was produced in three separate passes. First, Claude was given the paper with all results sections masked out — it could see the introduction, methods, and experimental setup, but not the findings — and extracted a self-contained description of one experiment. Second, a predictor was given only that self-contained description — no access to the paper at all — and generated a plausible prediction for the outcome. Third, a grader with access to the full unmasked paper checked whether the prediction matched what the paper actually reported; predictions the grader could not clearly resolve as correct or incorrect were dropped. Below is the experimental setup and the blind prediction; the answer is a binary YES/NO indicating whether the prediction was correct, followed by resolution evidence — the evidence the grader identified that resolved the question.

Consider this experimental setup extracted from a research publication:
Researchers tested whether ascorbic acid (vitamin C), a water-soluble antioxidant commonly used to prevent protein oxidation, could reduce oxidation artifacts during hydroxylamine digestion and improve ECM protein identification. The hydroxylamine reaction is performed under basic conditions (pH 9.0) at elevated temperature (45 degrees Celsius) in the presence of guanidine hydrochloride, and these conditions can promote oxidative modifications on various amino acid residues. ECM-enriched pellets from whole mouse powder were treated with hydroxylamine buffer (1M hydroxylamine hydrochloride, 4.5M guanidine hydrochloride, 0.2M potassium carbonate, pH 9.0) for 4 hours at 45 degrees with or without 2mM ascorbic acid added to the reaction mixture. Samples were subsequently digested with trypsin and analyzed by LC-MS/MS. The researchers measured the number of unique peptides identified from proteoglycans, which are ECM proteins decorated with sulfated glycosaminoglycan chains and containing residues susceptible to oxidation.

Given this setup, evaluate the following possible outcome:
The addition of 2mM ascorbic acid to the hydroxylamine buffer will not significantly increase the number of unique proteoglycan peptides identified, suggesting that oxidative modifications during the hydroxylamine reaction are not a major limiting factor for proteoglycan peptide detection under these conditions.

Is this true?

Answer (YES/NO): YES